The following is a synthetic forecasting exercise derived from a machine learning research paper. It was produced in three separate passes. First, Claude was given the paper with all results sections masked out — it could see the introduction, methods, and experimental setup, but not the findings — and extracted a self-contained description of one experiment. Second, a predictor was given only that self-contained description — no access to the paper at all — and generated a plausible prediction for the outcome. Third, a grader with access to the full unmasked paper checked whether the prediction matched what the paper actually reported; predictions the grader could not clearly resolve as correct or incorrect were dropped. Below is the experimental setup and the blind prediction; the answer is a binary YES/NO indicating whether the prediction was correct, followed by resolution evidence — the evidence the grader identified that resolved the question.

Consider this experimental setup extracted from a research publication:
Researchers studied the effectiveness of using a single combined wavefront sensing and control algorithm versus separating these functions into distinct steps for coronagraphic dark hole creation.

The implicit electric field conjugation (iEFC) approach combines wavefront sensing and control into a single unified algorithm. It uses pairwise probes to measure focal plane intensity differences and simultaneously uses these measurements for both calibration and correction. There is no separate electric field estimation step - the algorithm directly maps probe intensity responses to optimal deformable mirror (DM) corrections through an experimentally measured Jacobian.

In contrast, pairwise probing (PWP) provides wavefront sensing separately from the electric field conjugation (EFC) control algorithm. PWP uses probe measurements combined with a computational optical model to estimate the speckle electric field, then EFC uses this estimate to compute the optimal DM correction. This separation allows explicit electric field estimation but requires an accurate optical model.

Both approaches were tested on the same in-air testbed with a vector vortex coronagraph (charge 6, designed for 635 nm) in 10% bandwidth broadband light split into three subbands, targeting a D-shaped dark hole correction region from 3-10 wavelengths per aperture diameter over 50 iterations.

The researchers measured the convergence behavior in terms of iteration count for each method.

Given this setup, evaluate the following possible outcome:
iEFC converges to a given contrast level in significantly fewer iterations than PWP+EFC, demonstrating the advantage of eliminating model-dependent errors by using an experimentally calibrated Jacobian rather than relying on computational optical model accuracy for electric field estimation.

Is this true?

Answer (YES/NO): YES